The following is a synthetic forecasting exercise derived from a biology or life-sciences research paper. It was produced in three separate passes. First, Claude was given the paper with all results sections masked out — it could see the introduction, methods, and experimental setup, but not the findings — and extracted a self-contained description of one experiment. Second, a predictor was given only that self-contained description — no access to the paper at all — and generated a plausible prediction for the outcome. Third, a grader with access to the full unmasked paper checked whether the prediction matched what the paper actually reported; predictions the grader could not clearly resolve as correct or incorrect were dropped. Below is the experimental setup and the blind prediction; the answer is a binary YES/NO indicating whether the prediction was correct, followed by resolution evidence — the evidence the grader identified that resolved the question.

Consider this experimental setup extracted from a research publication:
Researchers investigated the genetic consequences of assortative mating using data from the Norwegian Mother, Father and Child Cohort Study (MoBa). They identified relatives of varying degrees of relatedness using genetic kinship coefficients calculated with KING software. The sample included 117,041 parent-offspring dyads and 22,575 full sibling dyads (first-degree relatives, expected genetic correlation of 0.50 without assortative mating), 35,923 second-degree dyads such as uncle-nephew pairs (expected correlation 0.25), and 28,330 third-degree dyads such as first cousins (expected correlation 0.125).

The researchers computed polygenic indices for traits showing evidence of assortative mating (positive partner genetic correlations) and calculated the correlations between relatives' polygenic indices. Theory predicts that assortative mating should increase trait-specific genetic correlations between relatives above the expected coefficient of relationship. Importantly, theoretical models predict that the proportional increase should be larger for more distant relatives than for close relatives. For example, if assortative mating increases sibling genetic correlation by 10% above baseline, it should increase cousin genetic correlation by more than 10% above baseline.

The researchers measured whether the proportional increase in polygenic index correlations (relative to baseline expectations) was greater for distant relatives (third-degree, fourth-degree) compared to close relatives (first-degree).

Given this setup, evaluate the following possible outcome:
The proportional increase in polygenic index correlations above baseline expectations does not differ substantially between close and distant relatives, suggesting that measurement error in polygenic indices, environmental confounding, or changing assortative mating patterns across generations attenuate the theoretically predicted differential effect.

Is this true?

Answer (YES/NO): NO